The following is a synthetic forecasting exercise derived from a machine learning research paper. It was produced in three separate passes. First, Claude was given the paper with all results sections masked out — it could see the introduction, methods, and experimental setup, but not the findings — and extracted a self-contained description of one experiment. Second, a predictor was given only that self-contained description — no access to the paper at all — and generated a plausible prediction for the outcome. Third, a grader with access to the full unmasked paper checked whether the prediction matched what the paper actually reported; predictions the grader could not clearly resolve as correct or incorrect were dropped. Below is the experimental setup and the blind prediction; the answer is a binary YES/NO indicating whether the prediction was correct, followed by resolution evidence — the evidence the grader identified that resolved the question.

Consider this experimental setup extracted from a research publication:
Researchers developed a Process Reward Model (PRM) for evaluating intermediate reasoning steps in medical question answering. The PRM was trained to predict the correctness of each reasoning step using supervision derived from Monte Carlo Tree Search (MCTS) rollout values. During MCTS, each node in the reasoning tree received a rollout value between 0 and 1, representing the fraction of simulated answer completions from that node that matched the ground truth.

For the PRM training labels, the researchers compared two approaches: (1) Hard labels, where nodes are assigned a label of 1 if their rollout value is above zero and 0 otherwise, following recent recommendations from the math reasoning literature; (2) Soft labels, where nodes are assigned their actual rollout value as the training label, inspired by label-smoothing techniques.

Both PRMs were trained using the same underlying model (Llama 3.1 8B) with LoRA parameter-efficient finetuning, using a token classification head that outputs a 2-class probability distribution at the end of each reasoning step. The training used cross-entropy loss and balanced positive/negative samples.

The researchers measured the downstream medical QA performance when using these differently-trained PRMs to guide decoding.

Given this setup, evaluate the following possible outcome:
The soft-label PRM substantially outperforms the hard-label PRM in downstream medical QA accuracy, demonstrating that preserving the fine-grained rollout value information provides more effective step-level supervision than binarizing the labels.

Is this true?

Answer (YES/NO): YES